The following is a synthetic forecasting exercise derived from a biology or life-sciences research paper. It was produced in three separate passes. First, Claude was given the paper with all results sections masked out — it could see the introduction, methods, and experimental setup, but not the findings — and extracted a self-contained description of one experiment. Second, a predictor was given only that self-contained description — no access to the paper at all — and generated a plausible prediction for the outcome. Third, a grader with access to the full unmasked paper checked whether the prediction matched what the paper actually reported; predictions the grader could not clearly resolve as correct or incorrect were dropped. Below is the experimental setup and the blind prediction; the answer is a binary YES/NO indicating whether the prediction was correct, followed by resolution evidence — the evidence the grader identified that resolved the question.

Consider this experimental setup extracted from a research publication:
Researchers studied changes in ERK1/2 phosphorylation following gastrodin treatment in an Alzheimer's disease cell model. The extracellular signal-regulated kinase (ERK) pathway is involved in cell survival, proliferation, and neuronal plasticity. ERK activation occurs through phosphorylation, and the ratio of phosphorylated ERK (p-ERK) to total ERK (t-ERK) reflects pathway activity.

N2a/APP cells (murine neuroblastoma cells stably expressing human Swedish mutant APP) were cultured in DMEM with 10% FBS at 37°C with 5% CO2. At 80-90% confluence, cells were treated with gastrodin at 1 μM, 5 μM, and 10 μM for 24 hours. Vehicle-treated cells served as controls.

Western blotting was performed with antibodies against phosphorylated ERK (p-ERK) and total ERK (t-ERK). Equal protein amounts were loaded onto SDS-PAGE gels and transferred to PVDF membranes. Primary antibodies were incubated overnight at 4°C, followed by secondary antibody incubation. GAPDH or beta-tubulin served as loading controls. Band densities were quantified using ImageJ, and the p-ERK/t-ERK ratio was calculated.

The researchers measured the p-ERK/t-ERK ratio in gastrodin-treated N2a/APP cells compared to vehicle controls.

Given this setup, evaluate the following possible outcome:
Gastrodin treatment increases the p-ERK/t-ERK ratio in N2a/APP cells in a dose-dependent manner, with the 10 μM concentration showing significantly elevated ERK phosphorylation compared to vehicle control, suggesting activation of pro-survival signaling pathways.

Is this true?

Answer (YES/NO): NO